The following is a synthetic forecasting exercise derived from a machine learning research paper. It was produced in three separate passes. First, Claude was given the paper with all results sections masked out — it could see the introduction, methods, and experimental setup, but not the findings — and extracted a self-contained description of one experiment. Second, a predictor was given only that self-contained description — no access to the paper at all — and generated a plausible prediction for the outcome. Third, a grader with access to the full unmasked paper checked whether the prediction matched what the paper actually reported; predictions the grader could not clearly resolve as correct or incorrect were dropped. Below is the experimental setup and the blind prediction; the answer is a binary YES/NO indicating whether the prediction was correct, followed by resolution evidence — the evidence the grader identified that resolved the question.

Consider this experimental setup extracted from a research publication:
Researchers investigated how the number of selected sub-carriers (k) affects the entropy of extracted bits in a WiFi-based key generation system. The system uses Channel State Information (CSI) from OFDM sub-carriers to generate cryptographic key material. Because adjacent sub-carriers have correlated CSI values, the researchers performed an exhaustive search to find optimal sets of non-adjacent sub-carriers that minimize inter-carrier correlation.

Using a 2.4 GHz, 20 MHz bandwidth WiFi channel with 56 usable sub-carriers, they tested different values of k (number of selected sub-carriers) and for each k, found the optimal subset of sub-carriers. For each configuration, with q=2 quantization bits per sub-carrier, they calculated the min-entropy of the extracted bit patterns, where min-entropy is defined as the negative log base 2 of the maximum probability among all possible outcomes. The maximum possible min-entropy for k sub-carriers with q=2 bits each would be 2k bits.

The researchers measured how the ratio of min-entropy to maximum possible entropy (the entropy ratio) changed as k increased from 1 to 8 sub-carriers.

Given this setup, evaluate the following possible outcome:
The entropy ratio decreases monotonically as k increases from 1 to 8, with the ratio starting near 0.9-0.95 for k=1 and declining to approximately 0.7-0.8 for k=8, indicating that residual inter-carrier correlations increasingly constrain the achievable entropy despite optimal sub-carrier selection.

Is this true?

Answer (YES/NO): NO